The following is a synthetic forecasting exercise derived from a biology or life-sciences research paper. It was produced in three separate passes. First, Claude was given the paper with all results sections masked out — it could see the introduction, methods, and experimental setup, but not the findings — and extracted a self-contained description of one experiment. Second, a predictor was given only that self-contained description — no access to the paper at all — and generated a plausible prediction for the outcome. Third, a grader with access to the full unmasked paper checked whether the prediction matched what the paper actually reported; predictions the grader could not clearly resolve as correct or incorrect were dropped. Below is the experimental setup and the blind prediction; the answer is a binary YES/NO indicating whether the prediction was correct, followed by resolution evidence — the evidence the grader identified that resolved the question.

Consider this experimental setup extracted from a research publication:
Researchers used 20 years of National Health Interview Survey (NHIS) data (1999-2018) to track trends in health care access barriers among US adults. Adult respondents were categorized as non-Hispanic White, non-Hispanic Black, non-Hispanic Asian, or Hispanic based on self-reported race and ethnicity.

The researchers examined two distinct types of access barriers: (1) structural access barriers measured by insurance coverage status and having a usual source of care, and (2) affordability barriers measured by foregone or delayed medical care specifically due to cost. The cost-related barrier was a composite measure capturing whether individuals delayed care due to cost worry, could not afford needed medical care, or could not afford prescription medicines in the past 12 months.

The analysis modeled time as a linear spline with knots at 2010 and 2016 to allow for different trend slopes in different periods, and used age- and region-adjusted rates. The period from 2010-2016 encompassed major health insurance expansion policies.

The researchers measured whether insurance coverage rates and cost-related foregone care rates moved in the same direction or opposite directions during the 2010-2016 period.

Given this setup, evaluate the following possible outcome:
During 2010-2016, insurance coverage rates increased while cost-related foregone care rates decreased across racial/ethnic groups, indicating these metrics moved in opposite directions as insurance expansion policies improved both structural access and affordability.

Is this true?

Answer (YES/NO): NO